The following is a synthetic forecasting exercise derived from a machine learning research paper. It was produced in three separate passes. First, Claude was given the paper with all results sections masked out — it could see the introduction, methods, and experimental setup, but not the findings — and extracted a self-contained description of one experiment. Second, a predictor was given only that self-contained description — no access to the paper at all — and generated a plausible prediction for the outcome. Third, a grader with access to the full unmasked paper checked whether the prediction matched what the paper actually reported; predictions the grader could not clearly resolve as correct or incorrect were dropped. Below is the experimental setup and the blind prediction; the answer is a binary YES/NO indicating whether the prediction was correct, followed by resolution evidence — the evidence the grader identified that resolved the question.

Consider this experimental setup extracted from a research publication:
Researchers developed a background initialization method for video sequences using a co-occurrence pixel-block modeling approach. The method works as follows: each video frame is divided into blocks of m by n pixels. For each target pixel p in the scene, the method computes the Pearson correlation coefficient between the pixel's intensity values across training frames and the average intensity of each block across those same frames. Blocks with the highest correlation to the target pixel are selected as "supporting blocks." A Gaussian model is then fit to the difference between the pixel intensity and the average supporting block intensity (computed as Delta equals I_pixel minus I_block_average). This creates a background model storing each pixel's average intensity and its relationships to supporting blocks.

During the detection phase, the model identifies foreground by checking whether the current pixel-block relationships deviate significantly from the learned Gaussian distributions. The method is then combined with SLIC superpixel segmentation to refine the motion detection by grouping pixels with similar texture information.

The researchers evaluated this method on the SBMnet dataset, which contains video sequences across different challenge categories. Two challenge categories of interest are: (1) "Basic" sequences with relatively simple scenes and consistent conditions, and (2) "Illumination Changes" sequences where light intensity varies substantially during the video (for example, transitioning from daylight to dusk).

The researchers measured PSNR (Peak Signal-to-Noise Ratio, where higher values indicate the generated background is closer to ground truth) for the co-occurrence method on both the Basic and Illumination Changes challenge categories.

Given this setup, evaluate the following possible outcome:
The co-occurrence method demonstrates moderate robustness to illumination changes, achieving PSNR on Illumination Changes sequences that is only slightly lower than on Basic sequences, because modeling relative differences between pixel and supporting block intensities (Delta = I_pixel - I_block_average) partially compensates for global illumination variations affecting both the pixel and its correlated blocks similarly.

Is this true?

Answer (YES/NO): NO